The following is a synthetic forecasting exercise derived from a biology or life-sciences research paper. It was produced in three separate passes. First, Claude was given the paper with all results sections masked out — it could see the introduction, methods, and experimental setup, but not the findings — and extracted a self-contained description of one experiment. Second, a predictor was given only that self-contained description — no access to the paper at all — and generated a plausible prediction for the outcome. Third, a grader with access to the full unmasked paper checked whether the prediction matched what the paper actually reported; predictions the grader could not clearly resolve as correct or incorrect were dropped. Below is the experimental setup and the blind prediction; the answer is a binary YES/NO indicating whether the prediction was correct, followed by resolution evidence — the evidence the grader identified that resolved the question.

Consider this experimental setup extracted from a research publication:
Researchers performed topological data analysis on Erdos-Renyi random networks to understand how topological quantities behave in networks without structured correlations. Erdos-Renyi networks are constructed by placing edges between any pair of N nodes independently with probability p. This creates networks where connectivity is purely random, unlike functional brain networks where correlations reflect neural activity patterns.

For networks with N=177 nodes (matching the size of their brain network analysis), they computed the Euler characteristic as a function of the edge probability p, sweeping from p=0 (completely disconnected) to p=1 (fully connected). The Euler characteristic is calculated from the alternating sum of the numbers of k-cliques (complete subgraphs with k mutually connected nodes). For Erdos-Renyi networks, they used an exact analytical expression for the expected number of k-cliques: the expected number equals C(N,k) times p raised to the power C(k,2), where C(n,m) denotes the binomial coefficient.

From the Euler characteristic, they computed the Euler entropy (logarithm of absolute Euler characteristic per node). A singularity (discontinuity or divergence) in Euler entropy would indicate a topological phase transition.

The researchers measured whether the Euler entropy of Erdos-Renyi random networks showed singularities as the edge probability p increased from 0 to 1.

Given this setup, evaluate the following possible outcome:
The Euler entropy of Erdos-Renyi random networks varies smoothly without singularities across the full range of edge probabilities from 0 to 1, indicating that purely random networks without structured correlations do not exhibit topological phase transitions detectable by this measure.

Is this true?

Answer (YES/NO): NO